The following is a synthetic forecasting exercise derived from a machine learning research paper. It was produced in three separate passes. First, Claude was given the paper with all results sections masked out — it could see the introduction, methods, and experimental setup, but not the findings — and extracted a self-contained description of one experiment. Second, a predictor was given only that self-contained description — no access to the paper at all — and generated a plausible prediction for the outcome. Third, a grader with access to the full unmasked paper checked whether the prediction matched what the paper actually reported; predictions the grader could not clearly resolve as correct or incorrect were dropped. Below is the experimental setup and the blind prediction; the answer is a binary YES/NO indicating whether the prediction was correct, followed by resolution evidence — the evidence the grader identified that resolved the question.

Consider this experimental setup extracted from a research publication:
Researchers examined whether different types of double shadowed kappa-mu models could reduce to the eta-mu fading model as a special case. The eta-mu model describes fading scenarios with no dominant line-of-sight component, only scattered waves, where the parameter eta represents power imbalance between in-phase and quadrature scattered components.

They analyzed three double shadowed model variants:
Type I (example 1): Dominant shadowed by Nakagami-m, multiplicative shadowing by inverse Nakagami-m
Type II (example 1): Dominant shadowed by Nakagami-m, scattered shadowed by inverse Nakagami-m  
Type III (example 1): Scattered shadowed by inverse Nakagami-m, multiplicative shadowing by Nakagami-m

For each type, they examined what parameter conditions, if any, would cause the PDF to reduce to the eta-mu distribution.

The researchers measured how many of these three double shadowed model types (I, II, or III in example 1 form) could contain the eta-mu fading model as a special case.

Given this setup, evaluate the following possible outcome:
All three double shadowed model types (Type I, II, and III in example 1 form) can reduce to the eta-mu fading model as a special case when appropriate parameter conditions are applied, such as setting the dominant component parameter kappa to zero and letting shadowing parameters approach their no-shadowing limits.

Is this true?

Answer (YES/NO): NO